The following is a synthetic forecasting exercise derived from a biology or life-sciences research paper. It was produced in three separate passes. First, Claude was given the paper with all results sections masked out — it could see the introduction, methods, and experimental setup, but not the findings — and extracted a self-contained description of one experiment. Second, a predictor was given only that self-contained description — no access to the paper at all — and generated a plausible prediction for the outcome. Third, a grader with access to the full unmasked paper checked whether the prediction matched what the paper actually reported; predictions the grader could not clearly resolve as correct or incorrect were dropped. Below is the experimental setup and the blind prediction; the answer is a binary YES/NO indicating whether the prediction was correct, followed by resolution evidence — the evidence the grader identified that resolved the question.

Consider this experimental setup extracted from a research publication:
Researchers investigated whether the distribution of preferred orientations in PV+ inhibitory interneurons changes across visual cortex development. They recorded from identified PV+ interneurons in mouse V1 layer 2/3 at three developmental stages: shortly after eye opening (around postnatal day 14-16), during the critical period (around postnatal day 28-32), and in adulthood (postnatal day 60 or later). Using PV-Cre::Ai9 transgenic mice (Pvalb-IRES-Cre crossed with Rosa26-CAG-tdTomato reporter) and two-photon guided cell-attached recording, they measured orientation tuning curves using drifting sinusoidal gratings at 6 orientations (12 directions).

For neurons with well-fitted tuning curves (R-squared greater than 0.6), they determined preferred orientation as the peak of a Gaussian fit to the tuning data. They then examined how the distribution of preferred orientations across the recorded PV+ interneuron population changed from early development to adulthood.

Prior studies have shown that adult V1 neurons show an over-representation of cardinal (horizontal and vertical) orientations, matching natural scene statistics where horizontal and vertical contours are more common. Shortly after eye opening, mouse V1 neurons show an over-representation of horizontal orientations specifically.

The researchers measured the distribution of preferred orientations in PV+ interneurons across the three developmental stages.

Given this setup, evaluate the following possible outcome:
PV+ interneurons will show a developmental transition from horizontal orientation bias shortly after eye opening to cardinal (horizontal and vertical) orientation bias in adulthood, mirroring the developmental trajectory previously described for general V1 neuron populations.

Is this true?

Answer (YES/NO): NO